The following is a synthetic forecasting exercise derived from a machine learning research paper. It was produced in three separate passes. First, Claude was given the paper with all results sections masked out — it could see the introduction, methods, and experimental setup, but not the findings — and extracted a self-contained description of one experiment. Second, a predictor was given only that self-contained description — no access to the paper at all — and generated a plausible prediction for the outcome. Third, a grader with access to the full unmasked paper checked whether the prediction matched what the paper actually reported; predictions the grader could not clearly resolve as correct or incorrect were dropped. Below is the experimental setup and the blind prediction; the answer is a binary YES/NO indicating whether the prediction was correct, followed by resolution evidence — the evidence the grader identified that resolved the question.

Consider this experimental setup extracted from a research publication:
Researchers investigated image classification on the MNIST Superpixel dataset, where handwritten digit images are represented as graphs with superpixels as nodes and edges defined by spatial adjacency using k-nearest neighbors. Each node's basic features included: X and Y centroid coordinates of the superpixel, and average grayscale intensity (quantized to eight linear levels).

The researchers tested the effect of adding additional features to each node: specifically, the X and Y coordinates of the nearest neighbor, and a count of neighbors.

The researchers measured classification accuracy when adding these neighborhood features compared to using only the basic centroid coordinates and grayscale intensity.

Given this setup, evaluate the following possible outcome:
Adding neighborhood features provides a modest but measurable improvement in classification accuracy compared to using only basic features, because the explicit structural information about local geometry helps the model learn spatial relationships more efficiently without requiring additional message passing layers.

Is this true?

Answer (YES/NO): YES